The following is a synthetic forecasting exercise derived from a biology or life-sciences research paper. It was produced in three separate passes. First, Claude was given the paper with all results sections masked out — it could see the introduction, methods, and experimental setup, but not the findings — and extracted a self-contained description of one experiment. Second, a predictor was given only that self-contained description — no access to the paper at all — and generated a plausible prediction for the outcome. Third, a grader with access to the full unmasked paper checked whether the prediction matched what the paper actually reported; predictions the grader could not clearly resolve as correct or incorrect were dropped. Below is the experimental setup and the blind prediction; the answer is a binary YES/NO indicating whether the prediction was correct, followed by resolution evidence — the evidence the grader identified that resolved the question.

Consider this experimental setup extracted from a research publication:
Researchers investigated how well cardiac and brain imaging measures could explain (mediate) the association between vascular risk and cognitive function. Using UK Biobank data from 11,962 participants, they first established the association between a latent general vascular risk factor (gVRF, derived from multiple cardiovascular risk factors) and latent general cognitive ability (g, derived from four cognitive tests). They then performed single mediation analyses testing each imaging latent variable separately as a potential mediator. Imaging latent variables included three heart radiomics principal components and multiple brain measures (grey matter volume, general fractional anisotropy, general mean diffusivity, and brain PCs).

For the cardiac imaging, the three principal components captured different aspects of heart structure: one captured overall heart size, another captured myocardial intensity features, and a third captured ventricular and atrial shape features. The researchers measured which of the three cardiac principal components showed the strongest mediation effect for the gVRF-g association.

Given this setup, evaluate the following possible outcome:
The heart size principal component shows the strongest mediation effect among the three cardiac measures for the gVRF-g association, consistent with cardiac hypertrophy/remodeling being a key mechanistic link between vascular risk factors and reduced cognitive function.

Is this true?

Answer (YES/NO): NO